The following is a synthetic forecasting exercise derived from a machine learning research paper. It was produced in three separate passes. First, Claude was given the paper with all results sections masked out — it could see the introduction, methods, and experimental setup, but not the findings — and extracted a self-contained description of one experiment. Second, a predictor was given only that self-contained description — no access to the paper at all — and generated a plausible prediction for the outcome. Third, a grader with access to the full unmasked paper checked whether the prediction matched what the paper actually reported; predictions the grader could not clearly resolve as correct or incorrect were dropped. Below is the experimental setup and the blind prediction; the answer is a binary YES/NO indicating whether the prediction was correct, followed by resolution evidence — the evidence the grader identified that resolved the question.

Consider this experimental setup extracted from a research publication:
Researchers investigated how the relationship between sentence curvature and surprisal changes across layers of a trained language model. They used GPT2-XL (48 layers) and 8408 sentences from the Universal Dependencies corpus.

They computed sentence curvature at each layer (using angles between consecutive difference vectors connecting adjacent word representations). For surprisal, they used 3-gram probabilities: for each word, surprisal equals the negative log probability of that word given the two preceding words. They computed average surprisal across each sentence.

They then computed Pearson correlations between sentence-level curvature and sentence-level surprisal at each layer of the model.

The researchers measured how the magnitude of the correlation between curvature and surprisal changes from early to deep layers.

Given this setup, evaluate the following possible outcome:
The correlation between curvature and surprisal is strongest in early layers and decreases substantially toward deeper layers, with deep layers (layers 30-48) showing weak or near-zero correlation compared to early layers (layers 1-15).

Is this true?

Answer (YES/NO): NO